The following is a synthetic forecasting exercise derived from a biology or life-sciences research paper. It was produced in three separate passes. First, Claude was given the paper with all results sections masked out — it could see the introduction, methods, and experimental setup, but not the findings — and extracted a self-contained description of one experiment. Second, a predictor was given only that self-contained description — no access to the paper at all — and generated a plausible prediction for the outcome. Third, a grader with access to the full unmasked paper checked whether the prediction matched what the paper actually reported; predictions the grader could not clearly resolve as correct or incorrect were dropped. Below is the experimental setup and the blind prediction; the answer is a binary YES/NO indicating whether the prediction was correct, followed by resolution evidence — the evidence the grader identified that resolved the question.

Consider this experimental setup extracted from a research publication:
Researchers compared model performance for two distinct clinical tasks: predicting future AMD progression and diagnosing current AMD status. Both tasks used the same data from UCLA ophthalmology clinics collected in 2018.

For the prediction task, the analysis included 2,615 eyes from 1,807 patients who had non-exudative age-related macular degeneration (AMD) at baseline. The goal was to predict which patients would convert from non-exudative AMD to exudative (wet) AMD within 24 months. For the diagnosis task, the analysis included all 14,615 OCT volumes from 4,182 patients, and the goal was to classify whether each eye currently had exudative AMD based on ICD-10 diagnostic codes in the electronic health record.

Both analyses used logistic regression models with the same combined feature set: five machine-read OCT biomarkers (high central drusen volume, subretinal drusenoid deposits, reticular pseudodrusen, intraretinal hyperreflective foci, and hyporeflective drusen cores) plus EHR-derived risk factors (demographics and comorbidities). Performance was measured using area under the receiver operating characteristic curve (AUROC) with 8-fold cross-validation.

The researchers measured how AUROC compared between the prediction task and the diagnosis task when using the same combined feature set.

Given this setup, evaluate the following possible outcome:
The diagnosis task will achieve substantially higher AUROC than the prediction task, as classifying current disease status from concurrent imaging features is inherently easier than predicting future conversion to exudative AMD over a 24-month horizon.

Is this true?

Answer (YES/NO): YES